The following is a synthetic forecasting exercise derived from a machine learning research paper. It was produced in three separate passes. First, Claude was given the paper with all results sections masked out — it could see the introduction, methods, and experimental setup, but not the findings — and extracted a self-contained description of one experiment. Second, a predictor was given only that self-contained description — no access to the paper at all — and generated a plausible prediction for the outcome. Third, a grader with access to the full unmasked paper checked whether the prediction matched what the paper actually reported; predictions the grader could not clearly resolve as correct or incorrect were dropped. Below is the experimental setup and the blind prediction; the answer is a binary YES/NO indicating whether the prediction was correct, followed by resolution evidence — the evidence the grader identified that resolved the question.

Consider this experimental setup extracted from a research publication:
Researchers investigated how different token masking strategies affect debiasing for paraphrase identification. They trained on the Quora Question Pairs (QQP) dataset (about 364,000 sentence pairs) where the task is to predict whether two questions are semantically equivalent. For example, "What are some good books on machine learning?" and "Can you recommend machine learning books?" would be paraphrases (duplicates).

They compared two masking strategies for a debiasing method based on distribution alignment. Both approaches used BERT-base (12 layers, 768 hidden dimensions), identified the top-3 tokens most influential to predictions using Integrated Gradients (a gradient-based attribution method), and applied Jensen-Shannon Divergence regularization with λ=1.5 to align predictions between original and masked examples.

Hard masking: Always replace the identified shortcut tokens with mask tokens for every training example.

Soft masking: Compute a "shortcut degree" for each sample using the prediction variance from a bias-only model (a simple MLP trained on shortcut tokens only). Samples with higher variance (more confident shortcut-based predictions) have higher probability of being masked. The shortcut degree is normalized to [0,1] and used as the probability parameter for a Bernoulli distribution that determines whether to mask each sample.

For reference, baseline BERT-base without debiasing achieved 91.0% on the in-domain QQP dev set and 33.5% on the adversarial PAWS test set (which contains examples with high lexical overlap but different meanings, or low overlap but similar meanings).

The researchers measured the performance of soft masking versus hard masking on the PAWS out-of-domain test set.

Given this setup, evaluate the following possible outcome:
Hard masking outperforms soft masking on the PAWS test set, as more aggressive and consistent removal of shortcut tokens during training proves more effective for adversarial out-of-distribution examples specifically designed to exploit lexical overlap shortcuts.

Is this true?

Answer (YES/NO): NO